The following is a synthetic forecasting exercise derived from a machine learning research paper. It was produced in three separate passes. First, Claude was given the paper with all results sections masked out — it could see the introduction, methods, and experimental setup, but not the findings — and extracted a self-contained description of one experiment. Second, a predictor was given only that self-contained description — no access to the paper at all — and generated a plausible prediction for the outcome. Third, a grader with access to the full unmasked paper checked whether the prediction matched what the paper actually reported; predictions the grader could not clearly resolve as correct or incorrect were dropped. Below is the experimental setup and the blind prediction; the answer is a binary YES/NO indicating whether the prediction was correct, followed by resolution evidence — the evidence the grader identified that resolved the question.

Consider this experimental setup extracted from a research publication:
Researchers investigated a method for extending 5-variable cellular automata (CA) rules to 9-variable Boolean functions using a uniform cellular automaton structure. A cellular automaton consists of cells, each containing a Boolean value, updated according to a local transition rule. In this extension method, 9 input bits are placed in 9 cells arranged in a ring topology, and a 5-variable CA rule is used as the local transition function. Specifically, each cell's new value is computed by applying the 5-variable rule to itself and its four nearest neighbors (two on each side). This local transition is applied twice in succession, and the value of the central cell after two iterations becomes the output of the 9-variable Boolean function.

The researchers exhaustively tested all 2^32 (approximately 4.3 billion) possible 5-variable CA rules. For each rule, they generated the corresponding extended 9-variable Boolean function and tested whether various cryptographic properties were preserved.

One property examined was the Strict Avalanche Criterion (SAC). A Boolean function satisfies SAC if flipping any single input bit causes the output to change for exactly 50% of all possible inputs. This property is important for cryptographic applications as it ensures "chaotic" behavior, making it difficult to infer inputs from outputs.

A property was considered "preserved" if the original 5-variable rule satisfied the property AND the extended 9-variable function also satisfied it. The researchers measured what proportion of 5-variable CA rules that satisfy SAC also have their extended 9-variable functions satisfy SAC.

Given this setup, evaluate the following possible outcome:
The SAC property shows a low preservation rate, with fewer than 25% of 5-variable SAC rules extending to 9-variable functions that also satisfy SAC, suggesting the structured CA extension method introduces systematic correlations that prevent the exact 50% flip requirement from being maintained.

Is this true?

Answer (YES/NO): YES